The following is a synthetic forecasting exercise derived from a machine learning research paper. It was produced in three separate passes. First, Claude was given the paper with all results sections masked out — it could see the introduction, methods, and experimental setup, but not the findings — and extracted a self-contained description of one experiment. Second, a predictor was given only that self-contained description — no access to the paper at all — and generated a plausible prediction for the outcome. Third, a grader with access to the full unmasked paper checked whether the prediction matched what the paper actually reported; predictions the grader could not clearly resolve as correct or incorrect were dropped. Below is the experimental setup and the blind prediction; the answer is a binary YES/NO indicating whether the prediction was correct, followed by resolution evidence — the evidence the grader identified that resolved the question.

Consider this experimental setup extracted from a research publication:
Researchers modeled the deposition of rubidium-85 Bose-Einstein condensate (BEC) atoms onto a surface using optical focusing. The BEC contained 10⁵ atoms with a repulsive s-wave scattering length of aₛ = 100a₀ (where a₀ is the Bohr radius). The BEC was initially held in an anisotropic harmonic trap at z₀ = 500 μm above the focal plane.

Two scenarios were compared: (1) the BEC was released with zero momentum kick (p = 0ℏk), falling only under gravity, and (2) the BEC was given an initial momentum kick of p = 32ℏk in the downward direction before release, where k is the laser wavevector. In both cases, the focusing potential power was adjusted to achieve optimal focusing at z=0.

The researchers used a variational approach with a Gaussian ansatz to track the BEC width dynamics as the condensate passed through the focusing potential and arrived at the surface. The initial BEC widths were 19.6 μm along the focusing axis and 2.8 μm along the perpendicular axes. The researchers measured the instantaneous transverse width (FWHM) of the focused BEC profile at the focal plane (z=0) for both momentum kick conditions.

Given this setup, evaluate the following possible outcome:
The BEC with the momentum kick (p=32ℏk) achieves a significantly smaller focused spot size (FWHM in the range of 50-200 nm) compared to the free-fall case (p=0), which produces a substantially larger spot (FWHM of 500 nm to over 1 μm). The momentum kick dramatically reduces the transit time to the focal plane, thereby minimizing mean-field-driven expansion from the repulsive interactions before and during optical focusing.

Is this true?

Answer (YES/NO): NO